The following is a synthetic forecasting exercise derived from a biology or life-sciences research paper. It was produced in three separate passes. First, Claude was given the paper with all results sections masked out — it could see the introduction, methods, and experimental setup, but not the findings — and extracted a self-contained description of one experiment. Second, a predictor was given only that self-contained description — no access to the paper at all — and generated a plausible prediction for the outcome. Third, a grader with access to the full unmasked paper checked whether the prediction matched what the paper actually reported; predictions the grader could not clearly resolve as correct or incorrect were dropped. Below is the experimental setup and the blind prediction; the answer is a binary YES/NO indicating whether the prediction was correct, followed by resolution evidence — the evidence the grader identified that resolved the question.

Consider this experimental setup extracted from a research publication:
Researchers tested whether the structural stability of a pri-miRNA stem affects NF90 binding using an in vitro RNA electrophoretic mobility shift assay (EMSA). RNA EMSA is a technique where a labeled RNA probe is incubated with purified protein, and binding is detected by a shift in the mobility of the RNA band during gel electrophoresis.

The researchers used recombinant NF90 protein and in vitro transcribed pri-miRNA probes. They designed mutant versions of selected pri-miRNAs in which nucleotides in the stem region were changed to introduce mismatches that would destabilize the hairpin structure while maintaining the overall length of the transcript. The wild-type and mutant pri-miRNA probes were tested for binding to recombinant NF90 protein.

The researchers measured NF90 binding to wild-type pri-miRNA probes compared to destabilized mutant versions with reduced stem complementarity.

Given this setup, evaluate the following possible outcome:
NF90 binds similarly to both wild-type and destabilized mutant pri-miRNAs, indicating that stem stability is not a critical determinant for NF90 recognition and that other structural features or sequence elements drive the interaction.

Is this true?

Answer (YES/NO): NO